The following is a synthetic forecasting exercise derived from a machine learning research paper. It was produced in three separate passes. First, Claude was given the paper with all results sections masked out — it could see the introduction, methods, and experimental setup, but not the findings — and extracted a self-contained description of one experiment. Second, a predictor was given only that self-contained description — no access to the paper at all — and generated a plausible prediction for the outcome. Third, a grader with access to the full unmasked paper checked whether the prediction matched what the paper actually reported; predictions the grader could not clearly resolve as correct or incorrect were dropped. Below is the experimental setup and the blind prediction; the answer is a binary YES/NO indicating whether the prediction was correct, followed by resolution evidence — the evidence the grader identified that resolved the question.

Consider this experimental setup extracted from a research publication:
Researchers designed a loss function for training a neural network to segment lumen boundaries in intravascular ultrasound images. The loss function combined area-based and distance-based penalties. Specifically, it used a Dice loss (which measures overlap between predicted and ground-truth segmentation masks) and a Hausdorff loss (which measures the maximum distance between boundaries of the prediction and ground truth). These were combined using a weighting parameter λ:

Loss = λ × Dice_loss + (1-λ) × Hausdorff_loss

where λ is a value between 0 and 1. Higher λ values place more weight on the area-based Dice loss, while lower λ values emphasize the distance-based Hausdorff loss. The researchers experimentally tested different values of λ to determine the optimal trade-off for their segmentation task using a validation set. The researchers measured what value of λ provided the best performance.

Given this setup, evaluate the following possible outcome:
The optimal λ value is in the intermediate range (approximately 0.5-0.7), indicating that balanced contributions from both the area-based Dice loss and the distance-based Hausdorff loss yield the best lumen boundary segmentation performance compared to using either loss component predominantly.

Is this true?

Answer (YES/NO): NO